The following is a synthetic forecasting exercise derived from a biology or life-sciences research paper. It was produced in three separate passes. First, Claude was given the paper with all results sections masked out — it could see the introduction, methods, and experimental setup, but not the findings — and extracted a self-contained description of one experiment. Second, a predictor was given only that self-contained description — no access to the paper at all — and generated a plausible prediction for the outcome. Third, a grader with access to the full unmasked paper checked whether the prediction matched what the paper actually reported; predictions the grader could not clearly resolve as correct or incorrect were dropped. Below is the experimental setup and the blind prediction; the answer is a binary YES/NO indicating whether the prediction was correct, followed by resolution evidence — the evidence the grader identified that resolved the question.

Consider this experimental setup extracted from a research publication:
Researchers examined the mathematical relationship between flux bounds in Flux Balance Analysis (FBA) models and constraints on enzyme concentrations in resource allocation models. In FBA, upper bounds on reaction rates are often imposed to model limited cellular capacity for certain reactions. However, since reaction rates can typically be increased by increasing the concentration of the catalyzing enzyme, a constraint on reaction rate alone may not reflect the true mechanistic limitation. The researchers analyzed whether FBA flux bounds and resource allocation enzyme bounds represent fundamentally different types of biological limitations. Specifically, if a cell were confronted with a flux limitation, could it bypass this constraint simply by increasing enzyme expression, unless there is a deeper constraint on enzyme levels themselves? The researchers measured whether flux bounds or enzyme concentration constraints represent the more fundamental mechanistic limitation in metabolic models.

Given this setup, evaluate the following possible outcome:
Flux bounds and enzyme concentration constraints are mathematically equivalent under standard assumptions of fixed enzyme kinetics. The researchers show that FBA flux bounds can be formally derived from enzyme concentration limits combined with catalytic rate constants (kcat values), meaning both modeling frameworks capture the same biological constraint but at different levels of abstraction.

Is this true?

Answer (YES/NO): NO